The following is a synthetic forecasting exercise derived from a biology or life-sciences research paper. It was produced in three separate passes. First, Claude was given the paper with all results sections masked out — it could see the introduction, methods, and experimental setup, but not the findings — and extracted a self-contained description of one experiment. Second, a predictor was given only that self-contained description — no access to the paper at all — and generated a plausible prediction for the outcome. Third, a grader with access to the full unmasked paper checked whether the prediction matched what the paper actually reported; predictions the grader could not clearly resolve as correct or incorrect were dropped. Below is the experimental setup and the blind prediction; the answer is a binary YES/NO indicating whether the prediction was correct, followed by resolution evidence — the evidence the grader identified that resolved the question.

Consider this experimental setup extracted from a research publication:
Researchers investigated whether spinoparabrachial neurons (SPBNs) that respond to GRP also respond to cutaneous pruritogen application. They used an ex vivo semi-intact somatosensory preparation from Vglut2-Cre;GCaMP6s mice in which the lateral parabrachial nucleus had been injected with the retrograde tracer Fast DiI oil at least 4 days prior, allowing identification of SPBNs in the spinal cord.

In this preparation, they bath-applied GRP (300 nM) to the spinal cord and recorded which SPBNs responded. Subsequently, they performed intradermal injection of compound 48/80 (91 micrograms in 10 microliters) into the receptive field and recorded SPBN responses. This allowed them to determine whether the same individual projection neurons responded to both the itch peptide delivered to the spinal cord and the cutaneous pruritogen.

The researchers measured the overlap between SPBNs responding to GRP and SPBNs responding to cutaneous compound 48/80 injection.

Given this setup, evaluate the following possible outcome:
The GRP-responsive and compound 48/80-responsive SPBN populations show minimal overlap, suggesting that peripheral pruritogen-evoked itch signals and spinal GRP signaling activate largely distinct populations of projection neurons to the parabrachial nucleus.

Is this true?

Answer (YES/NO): NO